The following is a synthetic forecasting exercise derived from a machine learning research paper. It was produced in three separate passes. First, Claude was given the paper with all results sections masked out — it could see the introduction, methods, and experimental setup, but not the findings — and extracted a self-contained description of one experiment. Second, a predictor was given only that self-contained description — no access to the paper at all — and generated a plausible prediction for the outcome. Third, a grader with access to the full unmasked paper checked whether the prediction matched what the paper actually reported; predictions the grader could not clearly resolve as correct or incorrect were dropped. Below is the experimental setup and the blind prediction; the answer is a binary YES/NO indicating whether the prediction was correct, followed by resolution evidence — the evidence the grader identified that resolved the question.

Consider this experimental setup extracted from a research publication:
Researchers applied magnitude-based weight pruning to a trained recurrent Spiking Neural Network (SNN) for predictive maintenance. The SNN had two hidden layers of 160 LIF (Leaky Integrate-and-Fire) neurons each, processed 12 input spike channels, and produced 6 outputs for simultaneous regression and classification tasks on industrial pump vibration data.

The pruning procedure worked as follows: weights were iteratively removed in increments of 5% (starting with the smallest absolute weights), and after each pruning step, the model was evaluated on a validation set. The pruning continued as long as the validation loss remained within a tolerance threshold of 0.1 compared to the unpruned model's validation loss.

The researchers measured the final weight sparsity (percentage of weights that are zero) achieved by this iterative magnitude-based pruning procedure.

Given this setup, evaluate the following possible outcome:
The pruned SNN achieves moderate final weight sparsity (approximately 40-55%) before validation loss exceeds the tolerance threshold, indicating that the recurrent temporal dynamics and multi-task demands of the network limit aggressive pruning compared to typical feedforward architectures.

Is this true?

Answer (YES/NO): NO